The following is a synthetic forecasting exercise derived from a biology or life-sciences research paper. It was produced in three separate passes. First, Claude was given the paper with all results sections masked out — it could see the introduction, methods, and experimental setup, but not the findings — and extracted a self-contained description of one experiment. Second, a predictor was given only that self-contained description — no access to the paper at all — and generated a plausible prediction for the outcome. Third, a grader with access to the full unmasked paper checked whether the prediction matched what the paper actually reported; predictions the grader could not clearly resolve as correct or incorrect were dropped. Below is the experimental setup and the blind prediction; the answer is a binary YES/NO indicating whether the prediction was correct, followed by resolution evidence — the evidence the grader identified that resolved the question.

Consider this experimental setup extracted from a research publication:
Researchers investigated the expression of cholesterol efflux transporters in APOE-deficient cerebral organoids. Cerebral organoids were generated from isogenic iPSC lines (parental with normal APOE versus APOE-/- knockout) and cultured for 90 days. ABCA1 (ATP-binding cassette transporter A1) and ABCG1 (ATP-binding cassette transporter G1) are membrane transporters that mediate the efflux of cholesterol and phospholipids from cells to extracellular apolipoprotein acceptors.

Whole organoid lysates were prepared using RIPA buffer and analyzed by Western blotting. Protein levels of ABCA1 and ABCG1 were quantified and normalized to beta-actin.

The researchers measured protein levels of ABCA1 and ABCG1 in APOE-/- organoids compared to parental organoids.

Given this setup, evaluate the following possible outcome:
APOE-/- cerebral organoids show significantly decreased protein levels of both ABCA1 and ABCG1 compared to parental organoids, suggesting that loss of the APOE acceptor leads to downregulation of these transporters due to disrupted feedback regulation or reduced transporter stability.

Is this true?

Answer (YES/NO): NO